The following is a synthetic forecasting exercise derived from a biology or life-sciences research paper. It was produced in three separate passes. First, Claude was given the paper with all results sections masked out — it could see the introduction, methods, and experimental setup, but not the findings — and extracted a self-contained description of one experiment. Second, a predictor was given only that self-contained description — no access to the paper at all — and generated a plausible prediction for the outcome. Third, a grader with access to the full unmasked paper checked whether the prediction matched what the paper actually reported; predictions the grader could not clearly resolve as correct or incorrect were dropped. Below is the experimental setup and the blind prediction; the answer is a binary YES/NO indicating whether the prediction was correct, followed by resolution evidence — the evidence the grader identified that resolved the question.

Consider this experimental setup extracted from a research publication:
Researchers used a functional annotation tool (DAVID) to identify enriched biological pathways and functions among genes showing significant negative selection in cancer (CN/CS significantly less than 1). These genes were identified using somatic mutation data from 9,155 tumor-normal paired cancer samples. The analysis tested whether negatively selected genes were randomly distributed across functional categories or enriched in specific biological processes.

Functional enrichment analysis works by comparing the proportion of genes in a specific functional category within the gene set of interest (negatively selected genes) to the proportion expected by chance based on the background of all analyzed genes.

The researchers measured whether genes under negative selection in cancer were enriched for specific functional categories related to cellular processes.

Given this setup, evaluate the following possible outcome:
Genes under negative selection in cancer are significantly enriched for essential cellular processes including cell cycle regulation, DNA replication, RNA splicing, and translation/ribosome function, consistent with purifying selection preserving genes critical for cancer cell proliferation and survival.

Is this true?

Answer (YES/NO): NO